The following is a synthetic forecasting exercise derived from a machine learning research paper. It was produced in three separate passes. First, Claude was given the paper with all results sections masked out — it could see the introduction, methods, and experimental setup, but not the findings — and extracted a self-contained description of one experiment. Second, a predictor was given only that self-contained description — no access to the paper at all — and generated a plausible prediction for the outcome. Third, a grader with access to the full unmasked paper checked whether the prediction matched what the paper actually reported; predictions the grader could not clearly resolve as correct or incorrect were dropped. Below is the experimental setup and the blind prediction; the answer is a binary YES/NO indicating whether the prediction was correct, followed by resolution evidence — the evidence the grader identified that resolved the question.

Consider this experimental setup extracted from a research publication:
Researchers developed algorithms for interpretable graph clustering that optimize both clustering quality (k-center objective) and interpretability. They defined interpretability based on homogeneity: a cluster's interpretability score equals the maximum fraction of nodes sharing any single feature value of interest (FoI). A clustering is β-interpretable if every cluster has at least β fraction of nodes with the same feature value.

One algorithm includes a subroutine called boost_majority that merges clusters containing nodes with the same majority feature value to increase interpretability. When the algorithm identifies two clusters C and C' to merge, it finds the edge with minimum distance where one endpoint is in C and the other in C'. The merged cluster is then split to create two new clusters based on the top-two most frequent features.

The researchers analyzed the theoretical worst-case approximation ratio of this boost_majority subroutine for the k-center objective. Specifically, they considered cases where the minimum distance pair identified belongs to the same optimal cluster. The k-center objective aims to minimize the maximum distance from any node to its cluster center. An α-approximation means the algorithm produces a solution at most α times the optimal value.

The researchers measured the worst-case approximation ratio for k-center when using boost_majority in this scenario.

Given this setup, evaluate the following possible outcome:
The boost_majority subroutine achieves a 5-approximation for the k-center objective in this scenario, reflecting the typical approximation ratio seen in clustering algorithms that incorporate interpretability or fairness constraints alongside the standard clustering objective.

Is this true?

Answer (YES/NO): NO